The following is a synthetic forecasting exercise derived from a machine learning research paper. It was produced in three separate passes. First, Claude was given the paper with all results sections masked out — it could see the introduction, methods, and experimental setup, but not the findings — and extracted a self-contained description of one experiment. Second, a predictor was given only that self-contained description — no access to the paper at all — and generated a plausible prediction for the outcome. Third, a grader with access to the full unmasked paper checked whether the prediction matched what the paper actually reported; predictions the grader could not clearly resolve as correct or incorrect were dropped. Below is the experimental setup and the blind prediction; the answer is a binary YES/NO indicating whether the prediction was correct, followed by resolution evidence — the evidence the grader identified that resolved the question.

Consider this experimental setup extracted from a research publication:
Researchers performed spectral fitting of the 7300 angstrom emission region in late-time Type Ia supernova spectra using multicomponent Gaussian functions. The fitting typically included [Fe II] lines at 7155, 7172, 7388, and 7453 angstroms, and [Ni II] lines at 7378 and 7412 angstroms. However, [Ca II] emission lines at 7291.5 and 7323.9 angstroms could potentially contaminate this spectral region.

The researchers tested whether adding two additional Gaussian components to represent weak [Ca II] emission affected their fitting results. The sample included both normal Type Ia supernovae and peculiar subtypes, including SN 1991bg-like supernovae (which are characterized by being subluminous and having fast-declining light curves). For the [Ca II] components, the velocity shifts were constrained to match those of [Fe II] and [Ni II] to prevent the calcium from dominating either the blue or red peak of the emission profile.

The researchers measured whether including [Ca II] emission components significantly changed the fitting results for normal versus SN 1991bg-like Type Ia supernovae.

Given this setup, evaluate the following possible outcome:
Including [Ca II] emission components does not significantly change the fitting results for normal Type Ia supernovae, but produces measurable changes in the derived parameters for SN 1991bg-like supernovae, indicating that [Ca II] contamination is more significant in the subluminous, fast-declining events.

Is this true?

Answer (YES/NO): YES